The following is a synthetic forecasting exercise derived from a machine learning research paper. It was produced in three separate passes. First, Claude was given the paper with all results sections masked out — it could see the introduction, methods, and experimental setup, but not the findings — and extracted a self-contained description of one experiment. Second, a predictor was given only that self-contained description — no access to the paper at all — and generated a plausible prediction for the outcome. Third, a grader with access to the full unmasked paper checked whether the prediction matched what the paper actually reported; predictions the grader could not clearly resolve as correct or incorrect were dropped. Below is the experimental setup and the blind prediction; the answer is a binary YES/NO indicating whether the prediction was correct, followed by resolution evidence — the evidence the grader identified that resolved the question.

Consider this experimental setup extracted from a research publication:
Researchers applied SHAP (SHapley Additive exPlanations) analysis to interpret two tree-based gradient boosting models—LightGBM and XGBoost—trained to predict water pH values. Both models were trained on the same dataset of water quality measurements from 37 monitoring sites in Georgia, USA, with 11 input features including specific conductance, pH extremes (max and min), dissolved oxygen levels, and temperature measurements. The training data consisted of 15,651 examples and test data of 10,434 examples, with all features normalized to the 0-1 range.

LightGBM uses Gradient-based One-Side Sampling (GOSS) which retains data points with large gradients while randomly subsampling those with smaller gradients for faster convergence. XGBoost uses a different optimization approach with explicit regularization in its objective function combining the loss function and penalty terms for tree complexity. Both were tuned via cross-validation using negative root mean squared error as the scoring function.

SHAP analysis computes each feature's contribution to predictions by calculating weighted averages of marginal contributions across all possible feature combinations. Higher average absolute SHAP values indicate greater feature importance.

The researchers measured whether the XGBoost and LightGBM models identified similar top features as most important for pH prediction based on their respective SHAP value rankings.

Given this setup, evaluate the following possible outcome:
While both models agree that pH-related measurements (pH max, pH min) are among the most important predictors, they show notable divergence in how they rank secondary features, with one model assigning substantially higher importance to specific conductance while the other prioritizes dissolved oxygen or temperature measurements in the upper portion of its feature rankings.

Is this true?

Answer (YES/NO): NO